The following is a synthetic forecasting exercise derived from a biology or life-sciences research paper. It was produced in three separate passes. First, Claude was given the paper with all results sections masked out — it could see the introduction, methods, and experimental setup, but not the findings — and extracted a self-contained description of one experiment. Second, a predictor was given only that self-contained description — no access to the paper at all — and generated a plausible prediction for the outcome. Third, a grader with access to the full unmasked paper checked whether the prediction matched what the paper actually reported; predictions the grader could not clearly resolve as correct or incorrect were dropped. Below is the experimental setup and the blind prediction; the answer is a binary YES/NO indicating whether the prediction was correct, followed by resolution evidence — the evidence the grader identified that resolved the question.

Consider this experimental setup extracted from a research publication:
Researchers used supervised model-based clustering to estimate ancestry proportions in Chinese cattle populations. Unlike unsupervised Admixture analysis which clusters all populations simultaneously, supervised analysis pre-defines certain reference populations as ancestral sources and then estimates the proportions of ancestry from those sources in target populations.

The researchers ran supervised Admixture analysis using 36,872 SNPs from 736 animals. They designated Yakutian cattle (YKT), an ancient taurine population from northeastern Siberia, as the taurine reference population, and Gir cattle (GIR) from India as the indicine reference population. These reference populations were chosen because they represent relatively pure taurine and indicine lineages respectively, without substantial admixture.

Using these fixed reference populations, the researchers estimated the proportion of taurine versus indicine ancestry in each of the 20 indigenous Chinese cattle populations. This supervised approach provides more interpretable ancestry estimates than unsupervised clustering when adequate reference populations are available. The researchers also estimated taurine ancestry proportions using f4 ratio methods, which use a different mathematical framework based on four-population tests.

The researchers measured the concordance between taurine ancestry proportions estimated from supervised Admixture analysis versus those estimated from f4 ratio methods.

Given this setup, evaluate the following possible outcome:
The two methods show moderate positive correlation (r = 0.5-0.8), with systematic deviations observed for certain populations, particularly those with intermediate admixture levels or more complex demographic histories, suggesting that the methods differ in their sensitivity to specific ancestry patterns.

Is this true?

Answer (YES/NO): NO